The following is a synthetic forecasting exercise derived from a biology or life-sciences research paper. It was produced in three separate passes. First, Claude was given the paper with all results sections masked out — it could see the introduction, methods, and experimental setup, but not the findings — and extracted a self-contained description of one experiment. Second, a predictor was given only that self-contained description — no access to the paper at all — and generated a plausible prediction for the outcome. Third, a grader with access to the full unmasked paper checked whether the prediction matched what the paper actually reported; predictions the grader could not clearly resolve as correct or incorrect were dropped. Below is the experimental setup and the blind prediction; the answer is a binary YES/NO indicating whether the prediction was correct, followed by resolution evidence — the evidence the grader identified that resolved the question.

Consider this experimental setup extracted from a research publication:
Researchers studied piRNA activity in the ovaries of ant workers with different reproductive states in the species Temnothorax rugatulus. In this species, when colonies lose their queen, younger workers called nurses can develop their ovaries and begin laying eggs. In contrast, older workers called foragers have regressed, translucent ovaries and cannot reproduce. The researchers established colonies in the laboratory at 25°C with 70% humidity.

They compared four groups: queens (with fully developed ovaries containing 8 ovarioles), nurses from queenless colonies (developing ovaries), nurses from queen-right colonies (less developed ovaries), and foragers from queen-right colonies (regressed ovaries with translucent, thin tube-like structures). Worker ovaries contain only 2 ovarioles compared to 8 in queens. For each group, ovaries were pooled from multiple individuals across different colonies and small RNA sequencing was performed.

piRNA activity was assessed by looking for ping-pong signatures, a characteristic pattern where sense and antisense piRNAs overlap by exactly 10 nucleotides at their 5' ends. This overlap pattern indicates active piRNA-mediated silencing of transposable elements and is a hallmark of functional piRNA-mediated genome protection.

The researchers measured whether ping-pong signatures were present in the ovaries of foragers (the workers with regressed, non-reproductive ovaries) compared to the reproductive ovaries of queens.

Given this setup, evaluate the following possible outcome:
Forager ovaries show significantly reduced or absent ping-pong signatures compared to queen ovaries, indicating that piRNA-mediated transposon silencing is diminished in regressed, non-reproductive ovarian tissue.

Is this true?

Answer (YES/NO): NO